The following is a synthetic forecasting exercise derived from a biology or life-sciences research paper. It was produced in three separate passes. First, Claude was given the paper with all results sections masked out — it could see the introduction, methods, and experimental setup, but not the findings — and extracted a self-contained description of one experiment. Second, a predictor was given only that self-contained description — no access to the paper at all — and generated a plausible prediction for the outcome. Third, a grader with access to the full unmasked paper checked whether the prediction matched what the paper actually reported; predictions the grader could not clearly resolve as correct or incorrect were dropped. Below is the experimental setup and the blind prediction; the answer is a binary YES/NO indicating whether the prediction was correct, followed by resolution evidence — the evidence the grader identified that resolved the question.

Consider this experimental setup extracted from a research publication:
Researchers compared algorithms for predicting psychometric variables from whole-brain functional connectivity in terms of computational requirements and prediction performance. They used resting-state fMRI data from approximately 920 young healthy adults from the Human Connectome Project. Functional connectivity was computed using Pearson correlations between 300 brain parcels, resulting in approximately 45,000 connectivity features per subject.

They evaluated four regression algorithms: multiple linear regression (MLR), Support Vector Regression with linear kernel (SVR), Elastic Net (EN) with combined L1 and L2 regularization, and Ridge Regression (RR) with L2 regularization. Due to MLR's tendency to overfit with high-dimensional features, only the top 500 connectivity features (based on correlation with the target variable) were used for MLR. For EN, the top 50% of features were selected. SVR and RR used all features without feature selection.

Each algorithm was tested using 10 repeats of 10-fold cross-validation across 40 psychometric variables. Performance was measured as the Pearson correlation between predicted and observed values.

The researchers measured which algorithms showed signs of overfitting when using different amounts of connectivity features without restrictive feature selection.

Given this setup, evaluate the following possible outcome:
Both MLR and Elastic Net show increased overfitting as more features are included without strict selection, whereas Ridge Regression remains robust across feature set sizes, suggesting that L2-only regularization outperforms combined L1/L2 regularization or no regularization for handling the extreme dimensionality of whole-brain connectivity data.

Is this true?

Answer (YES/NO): NO